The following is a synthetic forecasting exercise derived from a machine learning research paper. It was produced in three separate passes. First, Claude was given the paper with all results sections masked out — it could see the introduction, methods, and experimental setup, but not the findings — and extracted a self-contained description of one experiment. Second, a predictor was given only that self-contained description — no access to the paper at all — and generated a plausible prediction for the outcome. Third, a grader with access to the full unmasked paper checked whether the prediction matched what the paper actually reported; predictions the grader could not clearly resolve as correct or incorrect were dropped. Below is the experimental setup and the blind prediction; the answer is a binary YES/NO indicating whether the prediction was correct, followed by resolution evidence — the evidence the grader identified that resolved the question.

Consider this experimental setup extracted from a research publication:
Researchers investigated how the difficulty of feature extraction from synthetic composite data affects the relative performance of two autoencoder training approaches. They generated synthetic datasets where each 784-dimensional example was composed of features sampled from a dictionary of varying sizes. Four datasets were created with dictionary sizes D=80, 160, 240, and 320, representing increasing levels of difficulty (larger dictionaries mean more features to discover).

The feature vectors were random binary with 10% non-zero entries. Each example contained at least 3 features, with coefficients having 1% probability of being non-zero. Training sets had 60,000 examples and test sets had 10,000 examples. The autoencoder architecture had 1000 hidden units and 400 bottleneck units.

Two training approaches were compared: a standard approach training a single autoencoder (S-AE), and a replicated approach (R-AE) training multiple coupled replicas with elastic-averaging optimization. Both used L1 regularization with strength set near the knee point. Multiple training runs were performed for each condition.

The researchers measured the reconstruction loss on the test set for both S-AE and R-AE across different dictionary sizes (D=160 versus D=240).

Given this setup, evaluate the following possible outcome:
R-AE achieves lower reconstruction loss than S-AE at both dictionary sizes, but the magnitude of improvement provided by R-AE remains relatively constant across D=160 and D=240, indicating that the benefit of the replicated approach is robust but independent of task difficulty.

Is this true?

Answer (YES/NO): NO